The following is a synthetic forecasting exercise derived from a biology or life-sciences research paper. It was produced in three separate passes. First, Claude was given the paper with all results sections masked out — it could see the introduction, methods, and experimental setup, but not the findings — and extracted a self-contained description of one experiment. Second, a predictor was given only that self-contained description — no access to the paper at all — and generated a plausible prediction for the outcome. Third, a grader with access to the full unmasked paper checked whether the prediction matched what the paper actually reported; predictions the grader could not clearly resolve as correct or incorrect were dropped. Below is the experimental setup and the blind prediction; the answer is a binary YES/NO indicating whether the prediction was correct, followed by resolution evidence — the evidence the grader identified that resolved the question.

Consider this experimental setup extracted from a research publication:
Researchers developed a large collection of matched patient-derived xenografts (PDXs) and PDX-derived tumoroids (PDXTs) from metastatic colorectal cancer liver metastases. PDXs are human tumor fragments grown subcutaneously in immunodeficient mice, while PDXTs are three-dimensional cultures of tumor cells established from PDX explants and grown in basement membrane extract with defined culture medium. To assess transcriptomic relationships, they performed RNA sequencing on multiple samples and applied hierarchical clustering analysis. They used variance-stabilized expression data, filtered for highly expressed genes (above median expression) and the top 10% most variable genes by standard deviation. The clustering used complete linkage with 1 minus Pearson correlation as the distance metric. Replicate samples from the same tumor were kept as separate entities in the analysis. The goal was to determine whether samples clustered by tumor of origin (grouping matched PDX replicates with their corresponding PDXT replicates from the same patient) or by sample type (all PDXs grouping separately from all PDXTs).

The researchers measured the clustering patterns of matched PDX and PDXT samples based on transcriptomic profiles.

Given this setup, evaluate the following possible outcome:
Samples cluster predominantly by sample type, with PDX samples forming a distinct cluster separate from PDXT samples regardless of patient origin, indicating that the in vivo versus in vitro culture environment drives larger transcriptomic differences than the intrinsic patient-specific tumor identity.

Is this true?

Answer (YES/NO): NO